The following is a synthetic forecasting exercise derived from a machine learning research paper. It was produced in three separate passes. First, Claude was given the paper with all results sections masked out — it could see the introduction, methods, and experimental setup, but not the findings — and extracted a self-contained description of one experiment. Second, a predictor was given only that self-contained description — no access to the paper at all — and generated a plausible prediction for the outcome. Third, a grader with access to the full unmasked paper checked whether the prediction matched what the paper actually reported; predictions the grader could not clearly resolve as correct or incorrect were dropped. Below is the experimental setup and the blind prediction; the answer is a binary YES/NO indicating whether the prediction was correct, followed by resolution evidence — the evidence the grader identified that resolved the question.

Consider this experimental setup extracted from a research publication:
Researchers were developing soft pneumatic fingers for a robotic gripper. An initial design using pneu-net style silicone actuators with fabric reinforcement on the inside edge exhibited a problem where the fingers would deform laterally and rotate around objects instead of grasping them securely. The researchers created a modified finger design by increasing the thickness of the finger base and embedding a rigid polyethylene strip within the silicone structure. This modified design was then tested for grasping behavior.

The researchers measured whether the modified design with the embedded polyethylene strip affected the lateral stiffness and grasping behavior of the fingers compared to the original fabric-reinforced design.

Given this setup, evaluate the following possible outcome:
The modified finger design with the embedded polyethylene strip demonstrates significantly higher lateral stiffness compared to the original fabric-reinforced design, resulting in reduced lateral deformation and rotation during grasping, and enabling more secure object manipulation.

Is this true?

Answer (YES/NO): NO